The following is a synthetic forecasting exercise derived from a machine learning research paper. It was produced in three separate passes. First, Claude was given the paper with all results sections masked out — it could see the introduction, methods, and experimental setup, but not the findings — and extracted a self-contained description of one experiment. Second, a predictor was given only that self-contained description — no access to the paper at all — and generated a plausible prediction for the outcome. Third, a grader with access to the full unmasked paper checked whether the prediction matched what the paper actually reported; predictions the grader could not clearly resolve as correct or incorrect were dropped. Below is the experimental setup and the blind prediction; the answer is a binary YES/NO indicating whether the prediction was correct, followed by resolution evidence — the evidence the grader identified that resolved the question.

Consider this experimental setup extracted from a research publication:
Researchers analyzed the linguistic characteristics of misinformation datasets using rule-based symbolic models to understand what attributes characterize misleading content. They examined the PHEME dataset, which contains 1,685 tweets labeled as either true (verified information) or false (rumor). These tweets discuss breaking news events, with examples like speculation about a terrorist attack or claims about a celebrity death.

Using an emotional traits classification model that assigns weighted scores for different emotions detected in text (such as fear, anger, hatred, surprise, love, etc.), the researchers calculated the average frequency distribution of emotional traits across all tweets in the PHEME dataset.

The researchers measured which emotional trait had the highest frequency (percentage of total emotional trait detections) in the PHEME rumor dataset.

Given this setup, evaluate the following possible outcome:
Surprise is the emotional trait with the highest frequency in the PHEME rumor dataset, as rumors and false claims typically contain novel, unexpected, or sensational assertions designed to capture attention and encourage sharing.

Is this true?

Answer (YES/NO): NO